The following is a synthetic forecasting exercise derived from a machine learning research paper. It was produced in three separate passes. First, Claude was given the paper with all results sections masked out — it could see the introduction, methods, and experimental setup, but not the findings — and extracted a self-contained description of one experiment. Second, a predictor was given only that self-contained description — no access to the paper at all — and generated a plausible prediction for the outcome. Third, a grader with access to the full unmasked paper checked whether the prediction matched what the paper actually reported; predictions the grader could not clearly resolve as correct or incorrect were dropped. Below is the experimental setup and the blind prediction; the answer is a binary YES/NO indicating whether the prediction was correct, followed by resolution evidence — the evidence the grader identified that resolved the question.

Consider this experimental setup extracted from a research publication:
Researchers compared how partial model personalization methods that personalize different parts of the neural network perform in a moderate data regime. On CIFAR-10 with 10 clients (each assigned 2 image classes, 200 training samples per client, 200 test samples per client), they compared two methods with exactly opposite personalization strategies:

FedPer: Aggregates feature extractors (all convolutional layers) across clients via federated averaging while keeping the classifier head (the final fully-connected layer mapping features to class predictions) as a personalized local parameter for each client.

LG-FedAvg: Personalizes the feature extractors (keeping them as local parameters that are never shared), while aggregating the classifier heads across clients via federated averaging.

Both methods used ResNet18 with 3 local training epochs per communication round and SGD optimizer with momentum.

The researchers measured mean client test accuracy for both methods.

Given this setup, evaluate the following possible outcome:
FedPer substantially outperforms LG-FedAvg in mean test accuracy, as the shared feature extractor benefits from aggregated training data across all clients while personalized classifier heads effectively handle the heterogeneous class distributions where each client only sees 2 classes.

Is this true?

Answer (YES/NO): NO